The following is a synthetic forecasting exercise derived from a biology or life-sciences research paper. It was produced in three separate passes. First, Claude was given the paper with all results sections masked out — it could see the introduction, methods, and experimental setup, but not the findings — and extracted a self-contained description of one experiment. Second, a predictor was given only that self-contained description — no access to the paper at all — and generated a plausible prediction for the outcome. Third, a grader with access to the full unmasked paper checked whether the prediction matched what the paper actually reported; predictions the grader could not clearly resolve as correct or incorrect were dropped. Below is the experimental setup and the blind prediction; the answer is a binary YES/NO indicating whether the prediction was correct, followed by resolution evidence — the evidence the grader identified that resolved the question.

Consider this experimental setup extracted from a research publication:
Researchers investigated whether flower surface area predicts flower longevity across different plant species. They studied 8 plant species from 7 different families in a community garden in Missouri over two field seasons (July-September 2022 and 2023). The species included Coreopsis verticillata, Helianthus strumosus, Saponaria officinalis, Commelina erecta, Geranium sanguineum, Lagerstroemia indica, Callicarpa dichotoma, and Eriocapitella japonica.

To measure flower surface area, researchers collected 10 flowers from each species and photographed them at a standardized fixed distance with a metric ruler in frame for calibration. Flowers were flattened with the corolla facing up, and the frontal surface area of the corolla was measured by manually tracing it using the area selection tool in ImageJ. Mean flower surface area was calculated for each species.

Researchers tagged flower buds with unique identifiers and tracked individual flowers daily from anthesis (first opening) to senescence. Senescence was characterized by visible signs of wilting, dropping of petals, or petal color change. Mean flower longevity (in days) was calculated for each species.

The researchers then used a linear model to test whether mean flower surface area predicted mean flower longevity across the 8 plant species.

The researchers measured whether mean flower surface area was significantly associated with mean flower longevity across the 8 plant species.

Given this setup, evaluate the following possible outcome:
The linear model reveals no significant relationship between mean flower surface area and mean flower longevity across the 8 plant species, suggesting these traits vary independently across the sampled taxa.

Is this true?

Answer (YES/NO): YES